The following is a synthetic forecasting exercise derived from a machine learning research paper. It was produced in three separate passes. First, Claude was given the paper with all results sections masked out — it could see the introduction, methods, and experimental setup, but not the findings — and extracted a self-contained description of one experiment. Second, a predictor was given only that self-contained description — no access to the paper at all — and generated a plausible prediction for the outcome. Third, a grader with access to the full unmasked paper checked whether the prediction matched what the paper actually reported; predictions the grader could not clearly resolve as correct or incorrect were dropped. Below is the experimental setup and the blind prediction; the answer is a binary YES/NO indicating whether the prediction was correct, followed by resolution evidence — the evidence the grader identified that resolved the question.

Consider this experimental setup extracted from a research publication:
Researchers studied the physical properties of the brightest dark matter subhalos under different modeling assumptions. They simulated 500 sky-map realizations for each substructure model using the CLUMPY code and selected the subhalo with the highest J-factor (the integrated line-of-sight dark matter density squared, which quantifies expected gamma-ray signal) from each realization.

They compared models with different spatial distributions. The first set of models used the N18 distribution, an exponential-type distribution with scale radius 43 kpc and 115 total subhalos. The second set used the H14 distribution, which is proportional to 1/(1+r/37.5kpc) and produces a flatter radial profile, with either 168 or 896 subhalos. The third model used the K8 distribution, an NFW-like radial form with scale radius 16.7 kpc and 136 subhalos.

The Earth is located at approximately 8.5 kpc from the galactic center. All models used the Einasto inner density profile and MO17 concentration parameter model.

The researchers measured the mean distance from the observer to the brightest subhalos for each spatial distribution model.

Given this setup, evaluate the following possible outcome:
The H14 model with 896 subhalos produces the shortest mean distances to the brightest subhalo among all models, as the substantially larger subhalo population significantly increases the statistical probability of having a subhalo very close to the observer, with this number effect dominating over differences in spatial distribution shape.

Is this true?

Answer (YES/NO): NO